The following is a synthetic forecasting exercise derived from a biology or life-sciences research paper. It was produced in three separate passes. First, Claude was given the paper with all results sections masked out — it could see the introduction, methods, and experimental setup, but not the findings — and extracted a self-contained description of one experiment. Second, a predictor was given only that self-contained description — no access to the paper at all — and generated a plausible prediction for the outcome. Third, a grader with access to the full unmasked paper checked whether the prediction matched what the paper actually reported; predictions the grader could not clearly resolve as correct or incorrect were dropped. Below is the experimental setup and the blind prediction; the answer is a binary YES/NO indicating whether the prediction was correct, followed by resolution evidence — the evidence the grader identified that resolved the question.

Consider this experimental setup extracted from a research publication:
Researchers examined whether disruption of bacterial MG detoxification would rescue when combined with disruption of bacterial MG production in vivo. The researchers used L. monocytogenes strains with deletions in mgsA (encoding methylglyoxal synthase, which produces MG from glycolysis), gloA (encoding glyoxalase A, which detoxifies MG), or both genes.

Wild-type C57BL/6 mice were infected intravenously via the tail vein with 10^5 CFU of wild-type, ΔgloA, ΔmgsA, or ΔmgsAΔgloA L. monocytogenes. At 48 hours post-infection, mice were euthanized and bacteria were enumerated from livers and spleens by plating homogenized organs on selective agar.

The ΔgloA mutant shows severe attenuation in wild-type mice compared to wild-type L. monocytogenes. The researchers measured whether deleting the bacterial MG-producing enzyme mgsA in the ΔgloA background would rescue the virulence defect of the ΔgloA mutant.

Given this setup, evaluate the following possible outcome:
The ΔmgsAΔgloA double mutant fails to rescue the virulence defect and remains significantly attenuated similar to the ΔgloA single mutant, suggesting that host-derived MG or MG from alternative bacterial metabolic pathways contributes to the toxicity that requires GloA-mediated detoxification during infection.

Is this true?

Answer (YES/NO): YES